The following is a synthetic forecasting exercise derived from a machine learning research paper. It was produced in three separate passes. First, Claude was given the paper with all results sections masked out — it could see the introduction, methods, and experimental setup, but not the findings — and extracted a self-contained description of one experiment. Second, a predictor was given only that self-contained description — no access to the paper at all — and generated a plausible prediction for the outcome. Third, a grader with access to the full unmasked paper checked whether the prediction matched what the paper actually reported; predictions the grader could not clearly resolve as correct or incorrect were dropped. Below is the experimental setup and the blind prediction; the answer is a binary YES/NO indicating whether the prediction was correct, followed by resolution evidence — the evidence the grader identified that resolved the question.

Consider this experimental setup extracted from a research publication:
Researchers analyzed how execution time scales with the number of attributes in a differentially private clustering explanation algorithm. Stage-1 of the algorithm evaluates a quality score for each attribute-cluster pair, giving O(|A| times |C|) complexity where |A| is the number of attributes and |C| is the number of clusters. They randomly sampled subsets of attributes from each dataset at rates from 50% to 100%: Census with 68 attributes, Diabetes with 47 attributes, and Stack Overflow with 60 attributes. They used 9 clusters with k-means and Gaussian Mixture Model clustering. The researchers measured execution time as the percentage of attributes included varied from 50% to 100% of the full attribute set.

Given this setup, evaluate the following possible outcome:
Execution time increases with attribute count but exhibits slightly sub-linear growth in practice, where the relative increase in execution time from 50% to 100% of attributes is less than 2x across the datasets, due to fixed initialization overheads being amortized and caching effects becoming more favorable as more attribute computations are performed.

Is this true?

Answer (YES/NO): NO